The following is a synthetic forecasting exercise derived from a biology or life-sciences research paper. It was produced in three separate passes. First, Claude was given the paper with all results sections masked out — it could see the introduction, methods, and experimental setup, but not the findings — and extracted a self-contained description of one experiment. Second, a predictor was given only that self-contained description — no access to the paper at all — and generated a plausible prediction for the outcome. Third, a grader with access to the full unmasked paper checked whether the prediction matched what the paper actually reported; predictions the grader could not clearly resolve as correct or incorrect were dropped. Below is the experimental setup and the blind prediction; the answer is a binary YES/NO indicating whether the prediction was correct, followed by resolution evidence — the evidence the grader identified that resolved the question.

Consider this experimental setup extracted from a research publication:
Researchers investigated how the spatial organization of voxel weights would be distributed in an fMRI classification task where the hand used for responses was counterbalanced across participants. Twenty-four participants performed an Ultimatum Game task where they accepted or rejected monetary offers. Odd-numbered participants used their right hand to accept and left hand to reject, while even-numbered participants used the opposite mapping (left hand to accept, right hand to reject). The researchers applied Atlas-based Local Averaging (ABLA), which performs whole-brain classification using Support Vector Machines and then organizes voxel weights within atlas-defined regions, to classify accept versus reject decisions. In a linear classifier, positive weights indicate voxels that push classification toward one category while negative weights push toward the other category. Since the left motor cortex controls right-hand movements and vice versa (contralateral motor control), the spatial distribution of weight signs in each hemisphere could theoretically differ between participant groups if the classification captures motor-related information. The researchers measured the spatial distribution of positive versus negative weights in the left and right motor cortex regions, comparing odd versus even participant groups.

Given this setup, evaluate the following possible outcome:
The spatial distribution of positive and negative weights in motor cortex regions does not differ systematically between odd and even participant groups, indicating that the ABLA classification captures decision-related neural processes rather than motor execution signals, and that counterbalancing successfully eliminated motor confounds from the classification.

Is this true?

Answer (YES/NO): NO